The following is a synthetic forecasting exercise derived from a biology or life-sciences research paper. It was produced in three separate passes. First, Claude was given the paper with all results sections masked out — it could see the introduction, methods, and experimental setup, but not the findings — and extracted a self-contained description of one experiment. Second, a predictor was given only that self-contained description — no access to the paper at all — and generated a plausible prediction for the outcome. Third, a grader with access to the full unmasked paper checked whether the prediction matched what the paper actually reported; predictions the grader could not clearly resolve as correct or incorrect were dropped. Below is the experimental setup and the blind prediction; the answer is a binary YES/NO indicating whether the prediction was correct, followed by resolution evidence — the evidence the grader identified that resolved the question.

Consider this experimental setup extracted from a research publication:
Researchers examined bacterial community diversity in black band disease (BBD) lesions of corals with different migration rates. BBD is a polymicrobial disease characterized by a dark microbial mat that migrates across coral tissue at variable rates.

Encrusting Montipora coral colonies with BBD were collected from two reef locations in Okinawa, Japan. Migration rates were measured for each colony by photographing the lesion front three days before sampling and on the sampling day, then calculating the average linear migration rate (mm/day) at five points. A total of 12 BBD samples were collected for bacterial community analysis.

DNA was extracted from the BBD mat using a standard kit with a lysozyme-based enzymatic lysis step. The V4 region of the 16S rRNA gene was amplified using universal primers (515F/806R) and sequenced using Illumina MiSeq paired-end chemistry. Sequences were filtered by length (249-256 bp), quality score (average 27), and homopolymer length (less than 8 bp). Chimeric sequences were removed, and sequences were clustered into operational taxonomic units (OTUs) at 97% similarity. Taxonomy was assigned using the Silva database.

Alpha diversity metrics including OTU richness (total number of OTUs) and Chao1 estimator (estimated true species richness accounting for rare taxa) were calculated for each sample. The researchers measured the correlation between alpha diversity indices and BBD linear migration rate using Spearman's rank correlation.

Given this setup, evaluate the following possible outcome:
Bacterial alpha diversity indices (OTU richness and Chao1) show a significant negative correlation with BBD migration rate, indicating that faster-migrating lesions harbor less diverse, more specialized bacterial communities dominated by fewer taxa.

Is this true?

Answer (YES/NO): YES